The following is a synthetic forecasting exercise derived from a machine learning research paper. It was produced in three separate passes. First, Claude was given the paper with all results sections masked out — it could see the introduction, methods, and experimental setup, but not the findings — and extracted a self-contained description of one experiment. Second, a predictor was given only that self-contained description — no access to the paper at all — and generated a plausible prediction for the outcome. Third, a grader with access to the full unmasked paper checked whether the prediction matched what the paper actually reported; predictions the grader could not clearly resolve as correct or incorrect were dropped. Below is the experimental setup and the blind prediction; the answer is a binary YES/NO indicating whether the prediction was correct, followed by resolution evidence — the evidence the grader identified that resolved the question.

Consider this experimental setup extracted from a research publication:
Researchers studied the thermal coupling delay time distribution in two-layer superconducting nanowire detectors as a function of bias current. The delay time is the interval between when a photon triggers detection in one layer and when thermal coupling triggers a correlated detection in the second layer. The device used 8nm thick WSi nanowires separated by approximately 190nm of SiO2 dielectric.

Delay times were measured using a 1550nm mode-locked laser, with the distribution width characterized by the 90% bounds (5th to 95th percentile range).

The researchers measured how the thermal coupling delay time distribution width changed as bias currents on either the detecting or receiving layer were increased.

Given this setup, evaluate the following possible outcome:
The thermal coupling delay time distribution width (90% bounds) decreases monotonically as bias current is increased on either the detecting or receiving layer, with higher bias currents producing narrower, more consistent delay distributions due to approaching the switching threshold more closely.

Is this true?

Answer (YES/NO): YES